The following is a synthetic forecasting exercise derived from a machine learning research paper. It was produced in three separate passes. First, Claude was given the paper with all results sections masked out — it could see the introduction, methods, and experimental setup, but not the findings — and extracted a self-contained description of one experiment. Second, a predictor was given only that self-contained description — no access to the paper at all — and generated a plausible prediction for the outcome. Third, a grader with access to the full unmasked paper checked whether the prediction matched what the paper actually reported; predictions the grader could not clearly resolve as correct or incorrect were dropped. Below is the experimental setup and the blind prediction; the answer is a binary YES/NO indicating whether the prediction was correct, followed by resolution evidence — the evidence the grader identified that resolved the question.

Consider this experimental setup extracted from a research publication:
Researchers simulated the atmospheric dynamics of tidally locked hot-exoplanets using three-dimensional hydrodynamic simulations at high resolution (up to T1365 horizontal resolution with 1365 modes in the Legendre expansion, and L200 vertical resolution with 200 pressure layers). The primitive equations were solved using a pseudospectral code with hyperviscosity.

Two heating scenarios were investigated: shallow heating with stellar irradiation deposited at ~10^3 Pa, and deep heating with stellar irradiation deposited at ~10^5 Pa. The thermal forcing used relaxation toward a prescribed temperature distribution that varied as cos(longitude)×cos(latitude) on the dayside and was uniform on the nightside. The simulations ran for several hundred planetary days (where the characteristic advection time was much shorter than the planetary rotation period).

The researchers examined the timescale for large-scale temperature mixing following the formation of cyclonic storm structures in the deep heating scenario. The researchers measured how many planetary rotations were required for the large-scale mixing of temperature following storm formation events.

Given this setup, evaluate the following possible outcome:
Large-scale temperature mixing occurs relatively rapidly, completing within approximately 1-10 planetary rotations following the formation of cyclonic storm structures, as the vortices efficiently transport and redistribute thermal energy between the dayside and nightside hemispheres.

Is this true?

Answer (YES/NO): YES